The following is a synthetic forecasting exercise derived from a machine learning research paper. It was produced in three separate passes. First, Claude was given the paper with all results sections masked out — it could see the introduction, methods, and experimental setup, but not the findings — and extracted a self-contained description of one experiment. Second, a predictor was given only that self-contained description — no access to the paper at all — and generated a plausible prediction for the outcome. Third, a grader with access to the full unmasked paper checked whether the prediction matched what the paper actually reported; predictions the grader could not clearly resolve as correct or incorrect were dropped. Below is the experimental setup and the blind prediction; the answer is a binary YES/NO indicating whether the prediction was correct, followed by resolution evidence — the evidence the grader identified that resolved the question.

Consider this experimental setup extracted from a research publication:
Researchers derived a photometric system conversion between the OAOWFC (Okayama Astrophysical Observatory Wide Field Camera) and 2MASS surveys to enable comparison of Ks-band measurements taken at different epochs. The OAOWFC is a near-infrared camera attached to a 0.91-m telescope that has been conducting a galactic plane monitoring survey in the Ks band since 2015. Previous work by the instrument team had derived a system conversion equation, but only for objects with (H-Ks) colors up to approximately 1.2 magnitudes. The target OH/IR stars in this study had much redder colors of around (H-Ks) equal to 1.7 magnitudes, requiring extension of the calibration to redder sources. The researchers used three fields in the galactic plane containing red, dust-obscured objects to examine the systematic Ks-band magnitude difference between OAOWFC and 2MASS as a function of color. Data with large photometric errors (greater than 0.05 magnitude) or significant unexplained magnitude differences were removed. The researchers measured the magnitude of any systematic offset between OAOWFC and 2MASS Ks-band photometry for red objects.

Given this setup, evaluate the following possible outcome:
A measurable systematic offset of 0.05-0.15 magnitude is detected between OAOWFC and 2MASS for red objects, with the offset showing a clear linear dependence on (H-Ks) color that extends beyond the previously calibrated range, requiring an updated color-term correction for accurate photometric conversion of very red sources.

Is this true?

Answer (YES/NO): NO